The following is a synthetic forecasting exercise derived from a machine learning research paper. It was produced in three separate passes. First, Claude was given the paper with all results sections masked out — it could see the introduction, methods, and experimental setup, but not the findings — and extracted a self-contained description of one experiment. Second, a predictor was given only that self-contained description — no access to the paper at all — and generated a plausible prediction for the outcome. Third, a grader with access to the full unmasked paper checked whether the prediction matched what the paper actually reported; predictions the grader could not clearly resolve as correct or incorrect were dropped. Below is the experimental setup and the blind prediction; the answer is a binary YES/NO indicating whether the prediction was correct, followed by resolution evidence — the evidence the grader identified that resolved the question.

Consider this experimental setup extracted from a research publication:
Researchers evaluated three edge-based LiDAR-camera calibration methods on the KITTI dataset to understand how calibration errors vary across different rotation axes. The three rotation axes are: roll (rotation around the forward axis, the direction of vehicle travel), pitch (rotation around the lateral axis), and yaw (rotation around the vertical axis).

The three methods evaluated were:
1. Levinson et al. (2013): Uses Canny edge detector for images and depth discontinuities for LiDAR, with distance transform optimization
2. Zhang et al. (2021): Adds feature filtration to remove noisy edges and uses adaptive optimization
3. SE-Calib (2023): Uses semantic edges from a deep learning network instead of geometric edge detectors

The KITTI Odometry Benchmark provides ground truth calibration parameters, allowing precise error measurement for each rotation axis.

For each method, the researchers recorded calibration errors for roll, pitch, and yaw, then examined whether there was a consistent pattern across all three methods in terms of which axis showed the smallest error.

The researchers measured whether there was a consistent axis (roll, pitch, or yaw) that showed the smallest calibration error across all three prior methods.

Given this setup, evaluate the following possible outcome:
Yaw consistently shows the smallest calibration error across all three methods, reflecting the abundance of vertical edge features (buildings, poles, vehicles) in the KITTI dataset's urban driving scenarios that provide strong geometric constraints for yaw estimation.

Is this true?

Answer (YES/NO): NO